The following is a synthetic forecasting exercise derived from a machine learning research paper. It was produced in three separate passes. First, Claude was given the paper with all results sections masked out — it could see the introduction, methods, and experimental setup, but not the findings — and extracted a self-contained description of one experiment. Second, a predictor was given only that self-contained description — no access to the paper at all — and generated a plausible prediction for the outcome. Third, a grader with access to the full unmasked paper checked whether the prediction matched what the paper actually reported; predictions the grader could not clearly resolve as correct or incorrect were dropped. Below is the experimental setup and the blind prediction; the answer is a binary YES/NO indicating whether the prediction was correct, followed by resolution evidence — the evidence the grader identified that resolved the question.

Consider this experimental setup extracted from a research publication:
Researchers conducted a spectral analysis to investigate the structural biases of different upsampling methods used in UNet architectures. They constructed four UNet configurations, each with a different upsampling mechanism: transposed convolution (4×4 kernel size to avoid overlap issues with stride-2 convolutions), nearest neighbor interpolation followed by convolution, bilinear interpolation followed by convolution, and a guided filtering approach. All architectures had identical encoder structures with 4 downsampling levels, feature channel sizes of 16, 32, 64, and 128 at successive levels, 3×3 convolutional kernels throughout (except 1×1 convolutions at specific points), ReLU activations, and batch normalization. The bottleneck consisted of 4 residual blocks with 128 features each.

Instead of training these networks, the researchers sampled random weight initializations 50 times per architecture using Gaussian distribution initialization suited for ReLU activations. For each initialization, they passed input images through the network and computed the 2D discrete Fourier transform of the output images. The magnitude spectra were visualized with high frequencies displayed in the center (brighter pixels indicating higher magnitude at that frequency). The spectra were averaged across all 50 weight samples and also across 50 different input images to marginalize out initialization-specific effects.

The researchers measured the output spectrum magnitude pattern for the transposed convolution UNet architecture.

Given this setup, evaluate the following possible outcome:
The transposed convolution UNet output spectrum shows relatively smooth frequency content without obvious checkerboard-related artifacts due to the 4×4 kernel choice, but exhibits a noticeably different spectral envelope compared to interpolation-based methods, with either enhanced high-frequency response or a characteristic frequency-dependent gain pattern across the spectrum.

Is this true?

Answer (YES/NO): NO